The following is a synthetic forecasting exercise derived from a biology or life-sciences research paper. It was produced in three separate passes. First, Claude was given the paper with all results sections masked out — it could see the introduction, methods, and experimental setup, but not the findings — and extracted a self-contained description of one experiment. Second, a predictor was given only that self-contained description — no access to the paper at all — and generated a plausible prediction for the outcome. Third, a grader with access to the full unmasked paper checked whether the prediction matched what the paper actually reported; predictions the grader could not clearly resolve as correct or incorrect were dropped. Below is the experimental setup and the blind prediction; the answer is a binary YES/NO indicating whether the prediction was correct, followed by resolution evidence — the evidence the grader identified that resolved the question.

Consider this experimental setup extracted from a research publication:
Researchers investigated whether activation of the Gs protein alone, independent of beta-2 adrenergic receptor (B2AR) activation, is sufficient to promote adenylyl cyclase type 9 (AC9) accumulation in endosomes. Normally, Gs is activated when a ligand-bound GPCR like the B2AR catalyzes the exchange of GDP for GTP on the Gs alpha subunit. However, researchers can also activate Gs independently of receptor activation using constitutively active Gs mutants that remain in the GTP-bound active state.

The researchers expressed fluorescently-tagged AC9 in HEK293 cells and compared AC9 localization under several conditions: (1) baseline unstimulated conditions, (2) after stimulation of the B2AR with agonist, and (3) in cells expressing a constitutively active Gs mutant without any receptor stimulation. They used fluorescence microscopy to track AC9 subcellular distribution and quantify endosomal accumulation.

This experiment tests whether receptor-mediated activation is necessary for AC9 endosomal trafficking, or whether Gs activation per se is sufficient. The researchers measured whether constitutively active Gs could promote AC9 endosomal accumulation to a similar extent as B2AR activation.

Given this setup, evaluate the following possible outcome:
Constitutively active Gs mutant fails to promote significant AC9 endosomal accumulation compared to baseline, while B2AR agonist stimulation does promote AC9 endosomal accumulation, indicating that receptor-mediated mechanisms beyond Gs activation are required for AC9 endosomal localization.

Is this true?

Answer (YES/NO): NO